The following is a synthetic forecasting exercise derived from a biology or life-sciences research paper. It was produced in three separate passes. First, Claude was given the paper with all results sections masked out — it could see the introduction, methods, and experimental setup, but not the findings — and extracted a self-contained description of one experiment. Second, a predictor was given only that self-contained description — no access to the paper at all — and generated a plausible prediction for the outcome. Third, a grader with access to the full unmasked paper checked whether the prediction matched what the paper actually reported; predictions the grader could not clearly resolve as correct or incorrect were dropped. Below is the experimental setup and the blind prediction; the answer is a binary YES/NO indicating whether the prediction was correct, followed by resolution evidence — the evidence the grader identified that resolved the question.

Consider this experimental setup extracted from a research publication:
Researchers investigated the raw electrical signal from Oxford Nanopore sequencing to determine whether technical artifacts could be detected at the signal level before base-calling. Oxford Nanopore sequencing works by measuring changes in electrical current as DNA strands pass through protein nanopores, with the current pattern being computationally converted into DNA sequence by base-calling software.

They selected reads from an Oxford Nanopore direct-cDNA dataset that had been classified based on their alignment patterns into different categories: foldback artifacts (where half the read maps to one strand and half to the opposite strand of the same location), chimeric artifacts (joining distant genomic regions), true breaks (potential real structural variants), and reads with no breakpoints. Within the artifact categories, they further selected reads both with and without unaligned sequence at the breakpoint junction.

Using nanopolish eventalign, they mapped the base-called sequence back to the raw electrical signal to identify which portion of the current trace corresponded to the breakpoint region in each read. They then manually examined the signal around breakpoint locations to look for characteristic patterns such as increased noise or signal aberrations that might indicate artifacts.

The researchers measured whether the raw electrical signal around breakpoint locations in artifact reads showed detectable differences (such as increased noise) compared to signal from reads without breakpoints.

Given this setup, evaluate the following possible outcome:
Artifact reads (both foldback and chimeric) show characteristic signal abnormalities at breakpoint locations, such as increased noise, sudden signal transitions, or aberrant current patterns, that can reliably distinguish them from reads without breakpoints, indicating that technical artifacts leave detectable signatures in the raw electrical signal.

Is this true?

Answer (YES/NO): NO